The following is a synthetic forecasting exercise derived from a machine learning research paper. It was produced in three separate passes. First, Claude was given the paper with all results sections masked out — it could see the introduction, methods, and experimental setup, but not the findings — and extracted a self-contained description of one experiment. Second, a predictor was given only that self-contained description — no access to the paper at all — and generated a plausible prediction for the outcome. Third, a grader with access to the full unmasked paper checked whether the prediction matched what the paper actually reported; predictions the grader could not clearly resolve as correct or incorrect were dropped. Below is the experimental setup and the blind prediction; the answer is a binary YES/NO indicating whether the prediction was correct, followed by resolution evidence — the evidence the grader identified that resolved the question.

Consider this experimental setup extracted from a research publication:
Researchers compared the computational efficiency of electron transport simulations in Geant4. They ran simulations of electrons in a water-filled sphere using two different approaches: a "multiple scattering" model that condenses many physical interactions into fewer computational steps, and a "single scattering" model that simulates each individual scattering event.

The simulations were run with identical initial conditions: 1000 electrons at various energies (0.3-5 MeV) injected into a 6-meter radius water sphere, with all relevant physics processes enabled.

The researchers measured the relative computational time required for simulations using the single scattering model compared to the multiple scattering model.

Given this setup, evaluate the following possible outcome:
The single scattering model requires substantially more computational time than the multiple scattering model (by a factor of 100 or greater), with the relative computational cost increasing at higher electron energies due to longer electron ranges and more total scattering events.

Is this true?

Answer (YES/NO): NO